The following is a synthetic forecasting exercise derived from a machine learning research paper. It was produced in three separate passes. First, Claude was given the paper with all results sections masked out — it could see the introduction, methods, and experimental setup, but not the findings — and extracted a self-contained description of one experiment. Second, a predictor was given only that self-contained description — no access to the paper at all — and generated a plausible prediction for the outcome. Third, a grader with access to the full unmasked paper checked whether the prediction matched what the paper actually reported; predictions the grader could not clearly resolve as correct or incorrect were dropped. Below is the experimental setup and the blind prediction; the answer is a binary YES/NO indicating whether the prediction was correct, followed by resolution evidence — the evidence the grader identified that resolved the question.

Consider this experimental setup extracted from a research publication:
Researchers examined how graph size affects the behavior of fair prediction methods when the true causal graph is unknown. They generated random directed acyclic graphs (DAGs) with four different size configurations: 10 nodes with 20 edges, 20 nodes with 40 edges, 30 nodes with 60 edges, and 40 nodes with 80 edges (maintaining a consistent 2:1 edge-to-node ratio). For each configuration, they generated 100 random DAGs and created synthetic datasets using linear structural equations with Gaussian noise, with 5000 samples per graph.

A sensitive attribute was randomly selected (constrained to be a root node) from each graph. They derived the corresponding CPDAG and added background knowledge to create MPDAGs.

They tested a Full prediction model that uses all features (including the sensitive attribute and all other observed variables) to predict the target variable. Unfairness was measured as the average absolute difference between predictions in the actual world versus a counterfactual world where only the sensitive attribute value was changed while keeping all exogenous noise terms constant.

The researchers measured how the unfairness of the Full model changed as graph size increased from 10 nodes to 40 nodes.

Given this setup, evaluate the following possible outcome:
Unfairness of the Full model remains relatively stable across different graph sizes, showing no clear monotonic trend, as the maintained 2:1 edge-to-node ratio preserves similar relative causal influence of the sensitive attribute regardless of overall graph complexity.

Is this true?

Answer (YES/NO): NO